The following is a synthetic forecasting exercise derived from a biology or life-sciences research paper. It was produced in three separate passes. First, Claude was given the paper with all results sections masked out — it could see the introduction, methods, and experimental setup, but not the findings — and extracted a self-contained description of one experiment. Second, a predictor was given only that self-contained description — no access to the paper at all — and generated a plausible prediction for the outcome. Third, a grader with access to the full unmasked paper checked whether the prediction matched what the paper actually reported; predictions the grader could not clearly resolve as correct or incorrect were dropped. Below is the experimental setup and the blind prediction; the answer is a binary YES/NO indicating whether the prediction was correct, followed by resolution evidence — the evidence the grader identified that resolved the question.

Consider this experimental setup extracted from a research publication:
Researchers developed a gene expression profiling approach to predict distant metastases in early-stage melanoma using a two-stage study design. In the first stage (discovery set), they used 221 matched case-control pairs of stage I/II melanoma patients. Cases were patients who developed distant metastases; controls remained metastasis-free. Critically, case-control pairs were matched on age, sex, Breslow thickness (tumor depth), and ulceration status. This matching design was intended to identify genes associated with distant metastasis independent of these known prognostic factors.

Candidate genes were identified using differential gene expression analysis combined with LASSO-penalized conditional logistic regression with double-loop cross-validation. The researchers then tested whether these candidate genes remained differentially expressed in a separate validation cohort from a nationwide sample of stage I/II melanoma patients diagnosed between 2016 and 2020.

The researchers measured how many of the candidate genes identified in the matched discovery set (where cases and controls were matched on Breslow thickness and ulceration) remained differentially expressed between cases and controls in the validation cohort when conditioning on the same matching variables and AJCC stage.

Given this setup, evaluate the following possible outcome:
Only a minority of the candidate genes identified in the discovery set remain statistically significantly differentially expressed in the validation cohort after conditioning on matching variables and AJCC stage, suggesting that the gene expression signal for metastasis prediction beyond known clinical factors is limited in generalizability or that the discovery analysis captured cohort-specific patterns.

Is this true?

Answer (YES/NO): NO